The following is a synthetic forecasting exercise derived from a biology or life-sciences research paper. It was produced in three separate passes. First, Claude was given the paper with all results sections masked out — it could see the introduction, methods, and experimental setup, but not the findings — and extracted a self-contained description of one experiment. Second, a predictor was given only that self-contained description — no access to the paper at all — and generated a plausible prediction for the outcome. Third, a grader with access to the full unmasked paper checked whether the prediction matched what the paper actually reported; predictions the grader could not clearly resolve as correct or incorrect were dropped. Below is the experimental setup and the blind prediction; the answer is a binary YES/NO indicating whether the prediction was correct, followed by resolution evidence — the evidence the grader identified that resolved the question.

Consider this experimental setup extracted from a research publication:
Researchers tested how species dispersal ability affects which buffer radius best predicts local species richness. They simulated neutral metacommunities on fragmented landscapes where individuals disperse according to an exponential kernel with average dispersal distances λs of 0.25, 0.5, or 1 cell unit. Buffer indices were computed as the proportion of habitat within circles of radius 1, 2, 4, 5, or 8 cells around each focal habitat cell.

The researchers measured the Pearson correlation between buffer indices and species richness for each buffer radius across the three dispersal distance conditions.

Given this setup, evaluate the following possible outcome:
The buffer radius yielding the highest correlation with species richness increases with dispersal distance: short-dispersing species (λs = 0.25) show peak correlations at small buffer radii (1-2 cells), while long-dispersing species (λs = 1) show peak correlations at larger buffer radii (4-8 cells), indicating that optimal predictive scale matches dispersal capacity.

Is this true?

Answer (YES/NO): YES